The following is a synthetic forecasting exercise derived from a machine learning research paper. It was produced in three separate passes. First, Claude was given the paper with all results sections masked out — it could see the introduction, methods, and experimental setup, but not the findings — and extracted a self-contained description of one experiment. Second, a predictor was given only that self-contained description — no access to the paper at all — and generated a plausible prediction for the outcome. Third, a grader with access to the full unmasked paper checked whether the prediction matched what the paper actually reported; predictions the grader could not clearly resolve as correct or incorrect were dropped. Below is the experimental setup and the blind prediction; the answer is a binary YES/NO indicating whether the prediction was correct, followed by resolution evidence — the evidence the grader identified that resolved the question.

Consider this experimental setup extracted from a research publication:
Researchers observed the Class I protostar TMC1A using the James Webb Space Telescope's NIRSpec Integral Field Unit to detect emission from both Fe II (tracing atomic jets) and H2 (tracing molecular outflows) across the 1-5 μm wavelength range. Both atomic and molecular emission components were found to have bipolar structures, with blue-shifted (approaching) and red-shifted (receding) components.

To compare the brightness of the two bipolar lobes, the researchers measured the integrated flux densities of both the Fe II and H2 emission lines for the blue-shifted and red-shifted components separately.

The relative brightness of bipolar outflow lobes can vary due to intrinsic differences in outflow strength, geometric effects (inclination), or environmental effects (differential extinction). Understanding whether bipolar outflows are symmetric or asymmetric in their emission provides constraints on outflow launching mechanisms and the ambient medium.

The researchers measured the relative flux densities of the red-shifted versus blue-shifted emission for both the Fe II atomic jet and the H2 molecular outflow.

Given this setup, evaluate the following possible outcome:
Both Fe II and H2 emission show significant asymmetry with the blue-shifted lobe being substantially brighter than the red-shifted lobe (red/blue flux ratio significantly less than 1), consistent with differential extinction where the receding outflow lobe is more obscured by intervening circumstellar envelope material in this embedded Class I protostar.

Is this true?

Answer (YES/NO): NO